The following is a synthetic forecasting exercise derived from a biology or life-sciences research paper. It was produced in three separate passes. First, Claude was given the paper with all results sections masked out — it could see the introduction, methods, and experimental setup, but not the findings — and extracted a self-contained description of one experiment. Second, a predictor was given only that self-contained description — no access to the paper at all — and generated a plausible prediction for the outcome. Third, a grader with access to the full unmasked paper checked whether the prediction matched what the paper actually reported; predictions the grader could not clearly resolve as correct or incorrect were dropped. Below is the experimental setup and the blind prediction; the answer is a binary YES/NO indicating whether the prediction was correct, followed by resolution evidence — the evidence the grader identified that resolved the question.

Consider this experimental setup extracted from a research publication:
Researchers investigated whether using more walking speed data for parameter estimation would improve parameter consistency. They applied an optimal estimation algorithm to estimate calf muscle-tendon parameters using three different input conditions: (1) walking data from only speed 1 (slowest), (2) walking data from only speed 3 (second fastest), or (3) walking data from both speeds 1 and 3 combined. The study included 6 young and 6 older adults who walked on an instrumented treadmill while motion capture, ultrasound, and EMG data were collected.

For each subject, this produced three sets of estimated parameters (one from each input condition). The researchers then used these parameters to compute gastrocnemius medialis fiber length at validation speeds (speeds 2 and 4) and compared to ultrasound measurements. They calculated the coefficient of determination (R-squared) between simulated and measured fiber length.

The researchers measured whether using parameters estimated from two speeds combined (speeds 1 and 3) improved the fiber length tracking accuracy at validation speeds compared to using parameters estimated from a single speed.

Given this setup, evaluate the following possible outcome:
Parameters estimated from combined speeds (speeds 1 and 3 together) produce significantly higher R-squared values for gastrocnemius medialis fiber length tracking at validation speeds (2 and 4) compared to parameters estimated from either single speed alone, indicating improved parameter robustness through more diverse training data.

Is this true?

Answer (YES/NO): NO